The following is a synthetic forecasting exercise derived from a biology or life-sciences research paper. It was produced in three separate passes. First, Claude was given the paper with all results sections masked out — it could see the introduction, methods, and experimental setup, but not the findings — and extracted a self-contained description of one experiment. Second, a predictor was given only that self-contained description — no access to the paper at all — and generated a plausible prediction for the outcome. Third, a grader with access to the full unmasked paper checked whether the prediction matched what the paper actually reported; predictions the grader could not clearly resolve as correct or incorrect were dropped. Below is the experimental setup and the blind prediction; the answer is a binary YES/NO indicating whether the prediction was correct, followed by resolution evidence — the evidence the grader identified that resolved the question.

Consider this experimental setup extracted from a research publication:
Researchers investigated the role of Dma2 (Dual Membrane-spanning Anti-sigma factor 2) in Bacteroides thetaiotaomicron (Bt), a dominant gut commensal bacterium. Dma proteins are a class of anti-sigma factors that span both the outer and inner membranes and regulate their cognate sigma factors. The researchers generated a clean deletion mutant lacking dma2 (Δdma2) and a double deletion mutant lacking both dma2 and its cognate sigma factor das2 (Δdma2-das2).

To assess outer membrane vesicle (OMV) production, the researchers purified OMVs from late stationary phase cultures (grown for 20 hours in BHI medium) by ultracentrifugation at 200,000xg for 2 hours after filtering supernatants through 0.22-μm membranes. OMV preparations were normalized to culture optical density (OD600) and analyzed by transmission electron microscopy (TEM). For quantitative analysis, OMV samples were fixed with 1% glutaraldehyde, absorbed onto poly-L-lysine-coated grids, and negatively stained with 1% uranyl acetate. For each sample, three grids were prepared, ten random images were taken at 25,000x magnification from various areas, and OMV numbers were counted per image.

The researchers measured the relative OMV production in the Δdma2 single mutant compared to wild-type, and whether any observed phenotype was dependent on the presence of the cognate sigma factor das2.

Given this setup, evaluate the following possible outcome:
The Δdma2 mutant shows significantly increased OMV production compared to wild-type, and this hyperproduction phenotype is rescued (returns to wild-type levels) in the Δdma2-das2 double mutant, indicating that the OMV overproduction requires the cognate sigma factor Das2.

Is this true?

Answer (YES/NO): YES